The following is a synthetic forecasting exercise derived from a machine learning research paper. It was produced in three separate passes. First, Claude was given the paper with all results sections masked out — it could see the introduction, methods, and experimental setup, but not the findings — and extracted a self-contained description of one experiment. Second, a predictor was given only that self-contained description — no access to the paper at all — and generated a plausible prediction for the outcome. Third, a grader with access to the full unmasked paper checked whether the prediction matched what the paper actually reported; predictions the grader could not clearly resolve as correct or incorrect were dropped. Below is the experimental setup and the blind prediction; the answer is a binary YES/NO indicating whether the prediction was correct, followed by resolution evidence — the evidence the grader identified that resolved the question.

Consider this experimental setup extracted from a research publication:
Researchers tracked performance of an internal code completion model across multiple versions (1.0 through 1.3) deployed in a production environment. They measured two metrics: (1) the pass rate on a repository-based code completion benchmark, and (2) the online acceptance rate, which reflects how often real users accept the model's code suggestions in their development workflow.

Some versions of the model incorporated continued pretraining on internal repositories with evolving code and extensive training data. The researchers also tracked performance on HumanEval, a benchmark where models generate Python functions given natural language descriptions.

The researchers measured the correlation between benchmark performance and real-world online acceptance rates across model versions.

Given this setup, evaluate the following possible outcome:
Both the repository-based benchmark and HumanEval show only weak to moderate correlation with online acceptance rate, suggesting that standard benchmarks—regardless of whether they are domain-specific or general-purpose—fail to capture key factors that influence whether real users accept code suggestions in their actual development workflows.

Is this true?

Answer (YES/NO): NO